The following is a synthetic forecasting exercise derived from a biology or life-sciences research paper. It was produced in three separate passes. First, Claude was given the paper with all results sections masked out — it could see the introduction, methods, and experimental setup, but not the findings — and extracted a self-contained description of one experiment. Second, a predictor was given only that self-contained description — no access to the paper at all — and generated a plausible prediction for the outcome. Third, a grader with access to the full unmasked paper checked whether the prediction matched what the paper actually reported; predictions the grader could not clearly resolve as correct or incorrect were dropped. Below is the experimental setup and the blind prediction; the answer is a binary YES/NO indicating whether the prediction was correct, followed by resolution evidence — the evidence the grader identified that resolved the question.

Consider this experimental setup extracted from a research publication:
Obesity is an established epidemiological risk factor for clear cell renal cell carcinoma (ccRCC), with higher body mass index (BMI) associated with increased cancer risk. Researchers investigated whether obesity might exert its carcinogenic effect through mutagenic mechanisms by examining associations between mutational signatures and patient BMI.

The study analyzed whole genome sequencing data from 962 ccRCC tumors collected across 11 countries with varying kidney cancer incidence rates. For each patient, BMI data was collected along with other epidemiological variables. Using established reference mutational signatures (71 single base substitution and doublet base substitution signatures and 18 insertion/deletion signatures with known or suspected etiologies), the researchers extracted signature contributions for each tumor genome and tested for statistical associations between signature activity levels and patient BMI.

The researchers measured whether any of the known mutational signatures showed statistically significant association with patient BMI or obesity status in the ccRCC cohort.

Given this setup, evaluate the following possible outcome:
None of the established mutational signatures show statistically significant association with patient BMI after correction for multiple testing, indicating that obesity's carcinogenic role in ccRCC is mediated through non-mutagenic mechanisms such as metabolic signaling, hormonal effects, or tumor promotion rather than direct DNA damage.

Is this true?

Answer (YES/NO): YES